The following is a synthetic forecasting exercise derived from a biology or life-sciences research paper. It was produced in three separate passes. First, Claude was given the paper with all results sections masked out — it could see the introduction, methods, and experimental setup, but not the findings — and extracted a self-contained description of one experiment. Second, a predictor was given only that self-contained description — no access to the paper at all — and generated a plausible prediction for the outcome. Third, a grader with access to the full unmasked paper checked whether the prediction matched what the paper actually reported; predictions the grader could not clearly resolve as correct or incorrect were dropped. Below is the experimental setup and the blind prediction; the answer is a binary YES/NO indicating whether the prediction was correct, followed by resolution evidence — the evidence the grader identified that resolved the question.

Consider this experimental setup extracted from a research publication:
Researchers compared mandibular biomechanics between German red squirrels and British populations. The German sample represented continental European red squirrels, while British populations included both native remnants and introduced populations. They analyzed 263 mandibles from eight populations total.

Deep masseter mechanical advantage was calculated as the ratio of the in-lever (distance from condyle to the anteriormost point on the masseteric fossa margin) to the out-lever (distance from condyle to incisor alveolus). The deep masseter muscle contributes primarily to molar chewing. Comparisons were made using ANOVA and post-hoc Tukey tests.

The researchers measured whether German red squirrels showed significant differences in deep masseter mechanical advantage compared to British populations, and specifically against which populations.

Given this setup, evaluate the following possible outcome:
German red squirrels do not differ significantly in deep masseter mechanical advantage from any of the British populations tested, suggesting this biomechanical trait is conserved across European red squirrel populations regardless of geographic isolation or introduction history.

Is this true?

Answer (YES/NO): NO